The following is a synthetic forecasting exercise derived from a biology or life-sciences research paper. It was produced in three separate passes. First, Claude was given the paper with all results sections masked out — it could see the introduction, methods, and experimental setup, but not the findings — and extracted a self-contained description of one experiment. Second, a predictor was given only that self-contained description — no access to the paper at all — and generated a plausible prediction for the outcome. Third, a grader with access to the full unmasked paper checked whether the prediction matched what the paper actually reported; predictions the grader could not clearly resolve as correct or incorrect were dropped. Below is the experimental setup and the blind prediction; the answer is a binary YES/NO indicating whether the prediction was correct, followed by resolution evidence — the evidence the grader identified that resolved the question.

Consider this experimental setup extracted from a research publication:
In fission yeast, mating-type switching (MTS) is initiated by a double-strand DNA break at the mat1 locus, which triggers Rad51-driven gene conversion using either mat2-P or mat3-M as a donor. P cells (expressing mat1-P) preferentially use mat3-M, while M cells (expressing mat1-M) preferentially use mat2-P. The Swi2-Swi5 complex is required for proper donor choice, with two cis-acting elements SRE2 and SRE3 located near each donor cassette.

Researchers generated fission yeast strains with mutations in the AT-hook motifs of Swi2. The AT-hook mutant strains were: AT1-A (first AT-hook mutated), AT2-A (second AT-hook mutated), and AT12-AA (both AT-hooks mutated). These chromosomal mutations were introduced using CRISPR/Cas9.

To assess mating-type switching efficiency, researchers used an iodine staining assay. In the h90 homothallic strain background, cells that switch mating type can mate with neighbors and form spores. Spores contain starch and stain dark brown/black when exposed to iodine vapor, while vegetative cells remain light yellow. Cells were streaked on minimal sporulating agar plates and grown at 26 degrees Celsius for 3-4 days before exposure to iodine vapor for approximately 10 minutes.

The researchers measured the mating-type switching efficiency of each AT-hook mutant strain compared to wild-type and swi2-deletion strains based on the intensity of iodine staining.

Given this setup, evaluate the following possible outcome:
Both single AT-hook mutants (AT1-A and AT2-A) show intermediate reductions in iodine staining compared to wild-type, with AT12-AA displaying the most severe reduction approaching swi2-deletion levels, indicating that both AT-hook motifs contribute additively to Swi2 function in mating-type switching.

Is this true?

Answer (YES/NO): NO